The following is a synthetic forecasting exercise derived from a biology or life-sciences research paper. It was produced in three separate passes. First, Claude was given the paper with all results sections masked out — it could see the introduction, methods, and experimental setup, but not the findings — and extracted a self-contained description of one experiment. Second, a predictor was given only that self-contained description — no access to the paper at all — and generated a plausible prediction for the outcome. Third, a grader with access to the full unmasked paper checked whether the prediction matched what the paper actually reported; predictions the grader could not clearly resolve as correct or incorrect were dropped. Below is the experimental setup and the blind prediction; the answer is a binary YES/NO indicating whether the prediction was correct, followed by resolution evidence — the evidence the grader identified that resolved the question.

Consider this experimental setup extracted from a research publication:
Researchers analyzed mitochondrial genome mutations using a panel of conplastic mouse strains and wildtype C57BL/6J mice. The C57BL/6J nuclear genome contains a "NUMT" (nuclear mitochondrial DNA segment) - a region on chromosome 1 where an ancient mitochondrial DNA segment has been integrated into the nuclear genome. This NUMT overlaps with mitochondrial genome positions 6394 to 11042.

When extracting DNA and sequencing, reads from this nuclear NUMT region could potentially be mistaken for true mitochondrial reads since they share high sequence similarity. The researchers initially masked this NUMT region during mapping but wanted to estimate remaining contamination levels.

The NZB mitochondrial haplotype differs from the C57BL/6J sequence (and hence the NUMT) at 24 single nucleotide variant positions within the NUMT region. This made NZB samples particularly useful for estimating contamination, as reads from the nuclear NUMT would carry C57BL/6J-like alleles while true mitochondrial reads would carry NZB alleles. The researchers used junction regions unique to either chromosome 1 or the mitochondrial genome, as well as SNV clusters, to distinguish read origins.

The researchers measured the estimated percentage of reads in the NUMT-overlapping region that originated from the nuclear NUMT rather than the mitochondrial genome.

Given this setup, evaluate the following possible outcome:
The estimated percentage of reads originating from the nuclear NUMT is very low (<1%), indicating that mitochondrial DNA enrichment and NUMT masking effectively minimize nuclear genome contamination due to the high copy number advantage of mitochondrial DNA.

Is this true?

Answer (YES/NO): YES